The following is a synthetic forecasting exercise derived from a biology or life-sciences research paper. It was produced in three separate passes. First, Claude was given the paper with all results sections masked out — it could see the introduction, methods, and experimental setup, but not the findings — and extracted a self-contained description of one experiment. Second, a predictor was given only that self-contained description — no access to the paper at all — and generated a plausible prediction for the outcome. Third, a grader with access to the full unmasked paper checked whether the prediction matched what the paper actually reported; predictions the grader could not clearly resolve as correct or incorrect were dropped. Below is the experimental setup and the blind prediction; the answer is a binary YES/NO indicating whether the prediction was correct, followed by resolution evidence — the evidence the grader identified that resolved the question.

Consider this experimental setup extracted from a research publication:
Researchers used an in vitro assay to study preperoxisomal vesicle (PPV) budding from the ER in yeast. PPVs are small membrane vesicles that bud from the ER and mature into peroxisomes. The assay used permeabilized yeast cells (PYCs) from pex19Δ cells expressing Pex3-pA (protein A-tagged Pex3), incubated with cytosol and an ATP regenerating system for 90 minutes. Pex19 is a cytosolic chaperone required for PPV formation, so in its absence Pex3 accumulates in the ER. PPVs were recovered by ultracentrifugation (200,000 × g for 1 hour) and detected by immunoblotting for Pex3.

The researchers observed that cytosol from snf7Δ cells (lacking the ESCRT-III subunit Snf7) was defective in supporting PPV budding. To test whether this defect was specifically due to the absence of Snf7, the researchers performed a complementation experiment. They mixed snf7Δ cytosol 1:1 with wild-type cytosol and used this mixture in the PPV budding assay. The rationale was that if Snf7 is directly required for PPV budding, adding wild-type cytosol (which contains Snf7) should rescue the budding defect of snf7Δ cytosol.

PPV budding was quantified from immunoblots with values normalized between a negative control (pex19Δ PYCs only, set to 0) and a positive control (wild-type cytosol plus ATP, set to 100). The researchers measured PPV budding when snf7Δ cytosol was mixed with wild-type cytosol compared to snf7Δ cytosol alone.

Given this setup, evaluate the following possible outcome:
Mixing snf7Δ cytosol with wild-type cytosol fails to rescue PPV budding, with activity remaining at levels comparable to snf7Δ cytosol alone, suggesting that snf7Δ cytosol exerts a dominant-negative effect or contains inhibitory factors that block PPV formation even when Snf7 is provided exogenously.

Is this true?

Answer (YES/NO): NO